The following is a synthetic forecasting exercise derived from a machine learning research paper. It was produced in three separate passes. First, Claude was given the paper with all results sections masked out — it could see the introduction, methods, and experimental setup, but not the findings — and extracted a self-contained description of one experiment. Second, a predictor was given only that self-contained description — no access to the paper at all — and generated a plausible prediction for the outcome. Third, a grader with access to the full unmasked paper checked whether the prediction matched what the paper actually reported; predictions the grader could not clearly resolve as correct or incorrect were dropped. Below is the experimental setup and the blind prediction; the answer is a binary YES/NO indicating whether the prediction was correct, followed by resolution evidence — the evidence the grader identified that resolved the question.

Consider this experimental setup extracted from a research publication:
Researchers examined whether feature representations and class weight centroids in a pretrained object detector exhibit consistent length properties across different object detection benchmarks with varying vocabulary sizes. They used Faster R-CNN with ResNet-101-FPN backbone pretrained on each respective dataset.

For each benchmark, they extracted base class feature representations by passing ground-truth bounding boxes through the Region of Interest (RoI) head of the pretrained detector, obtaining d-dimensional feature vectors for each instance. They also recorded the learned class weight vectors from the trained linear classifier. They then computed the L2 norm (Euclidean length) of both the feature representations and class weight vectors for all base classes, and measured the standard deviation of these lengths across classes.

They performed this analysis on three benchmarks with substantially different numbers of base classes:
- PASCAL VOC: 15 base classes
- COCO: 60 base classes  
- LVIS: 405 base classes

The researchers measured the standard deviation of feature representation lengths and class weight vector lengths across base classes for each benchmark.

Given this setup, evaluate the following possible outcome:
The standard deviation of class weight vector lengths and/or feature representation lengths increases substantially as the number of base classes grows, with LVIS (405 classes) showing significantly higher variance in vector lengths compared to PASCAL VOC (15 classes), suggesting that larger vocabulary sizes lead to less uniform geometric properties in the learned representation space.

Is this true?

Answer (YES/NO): NO